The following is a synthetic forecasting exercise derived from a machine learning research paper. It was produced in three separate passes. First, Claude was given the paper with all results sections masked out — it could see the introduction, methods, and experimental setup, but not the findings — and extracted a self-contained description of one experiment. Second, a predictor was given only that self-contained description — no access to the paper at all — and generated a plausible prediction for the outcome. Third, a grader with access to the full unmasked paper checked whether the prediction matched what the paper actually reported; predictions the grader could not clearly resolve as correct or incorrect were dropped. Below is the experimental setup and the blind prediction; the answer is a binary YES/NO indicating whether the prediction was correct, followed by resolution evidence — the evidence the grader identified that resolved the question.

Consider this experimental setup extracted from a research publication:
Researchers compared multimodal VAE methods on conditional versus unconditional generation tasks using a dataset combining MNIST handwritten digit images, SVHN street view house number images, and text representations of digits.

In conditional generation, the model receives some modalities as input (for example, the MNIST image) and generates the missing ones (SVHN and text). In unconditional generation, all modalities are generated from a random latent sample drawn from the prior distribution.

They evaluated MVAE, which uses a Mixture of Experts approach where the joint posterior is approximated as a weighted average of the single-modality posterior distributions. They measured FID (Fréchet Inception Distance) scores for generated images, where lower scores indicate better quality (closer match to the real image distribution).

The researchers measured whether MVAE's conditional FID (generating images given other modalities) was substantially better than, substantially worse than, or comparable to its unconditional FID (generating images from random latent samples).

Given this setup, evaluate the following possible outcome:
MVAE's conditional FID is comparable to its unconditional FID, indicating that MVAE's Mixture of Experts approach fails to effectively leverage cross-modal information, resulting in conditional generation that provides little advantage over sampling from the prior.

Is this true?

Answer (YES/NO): YES